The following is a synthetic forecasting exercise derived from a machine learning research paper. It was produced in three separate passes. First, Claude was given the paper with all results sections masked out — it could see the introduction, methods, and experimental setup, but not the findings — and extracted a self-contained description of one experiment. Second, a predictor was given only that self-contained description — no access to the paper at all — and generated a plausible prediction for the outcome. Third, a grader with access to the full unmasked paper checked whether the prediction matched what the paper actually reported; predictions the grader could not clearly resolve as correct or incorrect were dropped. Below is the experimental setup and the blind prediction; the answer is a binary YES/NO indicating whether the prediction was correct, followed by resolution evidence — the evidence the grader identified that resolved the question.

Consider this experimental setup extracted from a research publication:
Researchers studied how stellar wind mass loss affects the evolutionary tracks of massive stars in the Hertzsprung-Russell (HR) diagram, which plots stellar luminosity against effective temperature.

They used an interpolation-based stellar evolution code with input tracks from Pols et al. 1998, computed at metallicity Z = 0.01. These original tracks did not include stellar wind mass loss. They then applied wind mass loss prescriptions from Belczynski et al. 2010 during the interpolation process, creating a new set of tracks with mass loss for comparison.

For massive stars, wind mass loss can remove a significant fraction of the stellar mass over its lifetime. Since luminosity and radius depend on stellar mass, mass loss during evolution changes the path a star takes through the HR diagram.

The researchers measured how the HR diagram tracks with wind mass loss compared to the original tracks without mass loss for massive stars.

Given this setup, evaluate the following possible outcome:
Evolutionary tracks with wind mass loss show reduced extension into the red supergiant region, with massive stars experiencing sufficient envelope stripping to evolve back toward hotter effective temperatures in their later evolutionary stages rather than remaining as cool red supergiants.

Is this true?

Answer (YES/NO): YES